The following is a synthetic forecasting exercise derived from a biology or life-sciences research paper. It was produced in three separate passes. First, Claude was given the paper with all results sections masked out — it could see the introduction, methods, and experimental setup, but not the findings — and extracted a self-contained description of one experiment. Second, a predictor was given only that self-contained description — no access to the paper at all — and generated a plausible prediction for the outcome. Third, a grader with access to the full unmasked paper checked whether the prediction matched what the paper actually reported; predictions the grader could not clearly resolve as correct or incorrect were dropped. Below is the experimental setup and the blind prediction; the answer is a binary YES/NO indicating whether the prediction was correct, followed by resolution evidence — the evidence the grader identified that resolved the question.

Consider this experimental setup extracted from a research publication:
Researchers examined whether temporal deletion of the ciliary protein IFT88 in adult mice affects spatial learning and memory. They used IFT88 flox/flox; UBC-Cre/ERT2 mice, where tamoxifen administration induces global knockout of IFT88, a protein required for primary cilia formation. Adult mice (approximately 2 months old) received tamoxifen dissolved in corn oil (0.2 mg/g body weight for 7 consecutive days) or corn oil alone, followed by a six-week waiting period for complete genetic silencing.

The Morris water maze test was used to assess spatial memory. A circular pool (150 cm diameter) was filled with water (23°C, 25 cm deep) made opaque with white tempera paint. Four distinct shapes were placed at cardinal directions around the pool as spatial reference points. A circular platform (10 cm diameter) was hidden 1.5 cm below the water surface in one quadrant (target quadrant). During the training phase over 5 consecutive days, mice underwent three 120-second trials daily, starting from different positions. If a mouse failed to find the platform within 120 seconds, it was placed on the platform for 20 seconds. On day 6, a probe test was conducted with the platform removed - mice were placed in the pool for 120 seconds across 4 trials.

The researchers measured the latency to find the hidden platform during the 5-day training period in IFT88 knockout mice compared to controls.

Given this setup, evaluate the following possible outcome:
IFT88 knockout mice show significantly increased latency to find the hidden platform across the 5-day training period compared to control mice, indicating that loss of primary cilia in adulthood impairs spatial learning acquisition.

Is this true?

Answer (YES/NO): YES